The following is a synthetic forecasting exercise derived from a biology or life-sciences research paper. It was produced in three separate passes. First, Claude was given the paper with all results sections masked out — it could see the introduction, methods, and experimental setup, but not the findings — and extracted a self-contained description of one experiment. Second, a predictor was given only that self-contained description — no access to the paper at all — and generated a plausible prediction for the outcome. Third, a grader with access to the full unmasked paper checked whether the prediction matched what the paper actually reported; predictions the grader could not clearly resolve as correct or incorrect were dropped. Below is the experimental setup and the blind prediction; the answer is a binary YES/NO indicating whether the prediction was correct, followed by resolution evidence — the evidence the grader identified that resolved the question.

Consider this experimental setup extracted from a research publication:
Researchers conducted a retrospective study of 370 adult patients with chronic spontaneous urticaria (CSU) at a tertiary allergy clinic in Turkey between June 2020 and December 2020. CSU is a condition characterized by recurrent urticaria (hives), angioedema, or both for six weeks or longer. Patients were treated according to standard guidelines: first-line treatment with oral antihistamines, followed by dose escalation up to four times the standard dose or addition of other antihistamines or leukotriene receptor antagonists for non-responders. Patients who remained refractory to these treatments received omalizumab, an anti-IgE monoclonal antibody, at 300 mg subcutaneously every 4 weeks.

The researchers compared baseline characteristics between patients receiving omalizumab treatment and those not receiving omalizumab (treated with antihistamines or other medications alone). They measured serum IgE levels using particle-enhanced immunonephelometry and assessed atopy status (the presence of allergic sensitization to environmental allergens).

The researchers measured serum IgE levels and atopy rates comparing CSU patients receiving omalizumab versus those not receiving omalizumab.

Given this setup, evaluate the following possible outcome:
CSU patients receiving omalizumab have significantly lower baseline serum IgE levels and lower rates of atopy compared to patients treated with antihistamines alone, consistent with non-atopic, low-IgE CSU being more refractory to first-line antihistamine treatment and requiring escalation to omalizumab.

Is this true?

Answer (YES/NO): NO